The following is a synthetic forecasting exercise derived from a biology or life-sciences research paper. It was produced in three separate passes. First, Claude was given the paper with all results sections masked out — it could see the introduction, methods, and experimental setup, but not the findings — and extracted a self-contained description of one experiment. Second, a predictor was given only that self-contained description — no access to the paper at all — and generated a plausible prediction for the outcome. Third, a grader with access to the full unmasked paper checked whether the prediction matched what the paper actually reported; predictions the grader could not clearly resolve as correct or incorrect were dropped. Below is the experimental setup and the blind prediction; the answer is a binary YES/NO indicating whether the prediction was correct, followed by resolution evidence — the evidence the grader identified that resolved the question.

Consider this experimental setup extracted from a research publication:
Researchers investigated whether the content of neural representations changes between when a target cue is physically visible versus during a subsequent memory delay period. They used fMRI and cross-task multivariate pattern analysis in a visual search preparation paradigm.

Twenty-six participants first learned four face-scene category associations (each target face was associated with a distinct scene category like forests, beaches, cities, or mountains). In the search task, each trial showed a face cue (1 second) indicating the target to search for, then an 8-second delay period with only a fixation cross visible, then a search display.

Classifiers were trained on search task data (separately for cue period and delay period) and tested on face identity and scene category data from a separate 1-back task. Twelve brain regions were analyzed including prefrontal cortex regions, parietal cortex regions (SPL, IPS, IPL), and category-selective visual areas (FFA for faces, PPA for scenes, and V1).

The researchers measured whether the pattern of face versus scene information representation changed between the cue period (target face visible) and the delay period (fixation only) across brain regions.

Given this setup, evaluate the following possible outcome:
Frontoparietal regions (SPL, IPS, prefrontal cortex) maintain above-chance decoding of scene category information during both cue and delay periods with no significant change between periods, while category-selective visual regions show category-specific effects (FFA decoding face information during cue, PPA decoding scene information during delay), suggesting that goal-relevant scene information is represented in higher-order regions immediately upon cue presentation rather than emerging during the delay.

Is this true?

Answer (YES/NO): NO